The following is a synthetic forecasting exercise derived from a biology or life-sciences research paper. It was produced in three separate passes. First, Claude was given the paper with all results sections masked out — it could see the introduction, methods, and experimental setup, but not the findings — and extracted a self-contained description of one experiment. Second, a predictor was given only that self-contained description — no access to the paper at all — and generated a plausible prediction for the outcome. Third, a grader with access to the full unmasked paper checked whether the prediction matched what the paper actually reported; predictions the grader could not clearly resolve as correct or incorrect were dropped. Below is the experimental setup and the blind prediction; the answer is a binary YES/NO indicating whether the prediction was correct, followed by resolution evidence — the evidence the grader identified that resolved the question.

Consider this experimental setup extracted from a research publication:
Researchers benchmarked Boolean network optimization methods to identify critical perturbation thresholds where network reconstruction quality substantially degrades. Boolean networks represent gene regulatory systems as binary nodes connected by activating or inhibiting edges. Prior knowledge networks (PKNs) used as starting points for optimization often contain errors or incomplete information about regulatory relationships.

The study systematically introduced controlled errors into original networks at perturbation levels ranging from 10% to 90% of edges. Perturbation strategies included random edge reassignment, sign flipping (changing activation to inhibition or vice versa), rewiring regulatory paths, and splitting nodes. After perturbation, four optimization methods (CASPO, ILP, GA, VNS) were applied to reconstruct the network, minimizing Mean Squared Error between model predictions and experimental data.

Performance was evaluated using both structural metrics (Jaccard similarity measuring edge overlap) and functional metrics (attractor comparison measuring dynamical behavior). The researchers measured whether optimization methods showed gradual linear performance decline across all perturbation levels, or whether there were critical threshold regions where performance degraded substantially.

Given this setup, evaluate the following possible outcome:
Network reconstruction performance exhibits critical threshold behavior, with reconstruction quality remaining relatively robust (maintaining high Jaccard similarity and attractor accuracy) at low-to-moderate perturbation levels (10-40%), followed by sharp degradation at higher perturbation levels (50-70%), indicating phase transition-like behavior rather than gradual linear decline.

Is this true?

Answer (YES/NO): NO